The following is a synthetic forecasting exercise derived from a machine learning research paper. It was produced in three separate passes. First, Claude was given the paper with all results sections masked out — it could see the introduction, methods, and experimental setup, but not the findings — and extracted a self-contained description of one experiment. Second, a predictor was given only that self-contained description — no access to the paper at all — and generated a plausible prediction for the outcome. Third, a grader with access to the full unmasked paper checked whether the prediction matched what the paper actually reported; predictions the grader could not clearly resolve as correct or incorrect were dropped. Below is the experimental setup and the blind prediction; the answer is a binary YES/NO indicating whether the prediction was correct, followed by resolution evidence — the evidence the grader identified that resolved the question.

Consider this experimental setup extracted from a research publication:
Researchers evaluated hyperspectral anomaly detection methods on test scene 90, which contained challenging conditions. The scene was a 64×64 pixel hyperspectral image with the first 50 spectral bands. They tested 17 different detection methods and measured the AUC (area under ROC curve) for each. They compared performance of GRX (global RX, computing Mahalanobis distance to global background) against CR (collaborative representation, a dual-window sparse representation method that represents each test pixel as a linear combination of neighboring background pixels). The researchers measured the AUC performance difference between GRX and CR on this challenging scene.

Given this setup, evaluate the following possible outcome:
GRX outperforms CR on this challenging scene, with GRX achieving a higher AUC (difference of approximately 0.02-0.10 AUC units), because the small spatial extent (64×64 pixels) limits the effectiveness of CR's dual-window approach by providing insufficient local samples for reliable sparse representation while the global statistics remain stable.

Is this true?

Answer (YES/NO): NO